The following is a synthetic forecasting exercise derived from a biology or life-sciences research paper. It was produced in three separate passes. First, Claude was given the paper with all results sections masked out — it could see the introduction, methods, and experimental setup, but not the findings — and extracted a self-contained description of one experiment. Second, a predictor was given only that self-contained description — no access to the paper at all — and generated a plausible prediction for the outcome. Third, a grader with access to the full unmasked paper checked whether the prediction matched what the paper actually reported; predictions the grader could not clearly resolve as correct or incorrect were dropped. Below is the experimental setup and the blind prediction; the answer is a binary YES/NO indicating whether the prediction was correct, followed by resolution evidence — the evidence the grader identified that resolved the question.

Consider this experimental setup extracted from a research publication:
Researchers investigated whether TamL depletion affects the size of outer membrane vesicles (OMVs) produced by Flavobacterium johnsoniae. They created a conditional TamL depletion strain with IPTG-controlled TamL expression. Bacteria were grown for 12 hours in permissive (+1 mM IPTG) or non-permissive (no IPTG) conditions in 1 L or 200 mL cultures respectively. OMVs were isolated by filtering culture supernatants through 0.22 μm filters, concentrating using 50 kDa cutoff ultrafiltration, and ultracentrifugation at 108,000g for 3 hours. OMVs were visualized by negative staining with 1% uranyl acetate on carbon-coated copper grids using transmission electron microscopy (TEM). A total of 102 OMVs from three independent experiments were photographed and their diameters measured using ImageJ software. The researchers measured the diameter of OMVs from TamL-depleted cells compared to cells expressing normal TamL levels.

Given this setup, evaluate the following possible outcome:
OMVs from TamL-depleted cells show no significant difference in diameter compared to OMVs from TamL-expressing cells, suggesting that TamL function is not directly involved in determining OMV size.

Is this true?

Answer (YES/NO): NO